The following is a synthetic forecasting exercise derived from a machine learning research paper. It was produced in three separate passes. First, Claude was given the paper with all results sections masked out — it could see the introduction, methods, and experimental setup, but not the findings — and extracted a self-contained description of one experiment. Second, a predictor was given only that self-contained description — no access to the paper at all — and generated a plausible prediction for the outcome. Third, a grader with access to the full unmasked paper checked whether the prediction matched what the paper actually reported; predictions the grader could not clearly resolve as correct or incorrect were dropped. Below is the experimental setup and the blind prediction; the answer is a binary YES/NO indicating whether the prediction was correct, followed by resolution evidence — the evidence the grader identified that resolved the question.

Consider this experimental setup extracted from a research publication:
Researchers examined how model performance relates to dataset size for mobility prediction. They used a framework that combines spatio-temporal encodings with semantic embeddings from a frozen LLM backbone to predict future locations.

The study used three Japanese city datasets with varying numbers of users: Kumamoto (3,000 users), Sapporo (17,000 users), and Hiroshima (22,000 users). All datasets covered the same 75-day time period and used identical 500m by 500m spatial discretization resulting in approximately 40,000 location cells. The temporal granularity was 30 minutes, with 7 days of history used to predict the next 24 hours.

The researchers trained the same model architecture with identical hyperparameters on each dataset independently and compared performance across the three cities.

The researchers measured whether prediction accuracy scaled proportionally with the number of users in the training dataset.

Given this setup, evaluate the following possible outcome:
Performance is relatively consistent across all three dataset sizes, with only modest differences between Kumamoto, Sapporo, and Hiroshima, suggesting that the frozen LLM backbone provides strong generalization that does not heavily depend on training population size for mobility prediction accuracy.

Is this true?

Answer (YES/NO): YES